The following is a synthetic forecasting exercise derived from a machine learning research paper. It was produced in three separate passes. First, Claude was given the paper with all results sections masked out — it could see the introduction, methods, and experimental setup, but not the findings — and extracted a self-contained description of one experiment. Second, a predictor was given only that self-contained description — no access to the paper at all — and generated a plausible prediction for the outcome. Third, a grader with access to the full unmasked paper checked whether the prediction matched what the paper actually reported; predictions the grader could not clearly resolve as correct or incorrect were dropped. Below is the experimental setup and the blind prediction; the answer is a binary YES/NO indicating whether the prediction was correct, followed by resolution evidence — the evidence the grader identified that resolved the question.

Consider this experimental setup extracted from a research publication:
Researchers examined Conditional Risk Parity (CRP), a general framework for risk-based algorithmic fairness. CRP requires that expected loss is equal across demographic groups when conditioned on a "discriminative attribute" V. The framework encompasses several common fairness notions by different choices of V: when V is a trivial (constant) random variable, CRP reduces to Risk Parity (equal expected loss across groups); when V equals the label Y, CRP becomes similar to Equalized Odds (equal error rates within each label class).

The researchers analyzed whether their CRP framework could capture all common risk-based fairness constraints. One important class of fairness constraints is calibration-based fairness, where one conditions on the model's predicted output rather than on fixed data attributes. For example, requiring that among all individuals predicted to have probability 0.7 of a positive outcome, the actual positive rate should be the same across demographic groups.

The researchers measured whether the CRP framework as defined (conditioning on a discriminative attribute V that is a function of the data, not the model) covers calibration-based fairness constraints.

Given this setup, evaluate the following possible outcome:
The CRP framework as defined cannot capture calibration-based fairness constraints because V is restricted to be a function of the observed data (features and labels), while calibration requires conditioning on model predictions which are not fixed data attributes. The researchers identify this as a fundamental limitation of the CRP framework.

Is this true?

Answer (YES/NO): YES